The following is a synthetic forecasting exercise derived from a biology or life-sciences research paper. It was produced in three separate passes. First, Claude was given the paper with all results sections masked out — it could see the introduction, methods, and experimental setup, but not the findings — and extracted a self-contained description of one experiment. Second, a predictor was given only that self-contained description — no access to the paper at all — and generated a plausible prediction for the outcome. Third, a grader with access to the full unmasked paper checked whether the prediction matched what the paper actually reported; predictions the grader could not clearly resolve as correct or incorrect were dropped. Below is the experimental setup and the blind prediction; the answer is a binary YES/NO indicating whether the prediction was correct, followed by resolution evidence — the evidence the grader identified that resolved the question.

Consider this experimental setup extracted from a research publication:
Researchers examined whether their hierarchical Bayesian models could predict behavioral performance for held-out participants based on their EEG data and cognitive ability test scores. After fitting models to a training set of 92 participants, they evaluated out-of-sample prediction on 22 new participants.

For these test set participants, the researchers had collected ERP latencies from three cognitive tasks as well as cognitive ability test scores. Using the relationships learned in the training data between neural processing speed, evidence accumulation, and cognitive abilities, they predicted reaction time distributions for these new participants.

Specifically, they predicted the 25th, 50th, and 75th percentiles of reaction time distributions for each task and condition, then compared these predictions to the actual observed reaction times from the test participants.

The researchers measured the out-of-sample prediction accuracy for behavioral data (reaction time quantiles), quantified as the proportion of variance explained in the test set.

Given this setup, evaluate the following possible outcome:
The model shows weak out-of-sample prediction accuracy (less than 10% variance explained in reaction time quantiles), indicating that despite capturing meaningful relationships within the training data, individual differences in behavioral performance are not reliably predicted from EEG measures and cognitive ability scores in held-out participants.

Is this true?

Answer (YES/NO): NO